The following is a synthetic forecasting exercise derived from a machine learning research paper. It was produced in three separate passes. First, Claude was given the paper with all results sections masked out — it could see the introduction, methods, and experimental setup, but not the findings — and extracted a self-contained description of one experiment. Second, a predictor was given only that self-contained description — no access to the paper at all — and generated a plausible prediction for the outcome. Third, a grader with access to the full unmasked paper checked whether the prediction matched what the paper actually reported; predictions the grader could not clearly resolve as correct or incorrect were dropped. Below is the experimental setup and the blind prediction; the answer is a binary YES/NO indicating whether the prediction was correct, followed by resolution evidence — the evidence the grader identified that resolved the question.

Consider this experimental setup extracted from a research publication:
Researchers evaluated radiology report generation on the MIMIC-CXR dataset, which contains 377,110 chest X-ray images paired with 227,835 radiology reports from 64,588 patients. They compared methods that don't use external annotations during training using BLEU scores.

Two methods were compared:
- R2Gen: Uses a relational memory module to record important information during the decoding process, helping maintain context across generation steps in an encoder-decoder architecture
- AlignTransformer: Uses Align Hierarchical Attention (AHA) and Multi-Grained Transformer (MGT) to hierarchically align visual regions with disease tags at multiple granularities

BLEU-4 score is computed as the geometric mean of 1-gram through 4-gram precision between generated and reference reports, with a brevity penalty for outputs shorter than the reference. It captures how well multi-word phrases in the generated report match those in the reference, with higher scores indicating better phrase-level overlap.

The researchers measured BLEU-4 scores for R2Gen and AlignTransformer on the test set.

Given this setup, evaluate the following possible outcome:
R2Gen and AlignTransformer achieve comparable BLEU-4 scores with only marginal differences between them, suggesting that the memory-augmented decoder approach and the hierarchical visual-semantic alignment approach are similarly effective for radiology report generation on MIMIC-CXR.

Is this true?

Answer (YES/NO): NO